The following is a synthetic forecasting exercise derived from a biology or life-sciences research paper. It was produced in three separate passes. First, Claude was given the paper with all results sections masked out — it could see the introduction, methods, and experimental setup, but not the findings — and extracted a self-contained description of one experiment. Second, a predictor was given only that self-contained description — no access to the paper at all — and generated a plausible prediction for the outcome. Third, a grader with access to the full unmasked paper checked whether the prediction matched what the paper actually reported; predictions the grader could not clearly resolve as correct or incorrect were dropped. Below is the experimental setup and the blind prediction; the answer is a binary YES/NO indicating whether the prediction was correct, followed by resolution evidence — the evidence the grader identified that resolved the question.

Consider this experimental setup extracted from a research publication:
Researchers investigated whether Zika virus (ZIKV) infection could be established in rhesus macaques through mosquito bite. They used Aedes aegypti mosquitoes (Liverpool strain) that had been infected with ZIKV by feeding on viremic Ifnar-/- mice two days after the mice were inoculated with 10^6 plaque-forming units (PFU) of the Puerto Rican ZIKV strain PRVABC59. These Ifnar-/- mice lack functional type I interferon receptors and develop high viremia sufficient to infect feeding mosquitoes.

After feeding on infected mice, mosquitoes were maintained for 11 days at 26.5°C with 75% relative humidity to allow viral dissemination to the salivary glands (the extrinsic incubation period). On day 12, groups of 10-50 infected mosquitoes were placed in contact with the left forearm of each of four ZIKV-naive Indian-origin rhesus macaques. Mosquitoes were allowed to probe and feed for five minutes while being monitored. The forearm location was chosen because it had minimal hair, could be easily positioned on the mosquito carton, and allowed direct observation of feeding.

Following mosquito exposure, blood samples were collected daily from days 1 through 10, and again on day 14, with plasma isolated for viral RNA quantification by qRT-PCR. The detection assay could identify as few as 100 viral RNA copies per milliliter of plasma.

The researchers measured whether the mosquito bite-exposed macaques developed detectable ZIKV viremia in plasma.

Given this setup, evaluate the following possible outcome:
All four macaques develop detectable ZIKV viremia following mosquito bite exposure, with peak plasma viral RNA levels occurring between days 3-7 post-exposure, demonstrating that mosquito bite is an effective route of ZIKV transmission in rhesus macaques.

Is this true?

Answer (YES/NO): YES